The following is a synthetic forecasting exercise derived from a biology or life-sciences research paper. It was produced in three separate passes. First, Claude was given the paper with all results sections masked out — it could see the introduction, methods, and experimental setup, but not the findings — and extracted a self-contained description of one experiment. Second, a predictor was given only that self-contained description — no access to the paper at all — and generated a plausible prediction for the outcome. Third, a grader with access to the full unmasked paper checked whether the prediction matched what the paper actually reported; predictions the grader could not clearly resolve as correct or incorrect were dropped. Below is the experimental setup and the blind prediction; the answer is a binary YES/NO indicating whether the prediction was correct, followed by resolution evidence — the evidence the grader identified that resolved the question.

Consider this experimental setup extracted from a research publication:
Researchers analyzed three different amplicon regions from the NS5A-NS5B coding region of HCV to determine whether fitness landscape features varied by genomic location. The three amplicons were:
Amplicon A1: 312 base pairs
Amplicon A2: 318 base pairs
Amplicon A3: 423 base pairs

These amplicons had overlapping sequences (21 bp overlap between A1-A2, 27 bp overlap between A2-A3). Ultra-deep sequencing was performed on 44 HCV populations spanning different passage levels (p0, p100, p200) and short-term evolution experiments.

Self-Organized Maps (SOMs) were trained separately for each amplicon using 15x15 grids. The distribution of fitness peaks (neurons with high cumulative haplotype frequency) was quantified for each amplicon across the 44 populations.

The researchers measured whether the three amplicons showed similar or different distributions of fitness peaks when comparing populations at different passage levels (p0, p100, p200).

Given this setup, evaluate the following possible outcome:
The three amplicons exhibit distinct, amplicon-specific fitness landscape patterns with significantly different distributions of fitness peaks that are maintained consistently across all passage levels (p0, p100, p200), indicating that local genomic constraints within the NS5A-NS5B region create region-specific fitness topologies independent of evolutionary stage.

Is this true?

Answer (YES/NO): NO